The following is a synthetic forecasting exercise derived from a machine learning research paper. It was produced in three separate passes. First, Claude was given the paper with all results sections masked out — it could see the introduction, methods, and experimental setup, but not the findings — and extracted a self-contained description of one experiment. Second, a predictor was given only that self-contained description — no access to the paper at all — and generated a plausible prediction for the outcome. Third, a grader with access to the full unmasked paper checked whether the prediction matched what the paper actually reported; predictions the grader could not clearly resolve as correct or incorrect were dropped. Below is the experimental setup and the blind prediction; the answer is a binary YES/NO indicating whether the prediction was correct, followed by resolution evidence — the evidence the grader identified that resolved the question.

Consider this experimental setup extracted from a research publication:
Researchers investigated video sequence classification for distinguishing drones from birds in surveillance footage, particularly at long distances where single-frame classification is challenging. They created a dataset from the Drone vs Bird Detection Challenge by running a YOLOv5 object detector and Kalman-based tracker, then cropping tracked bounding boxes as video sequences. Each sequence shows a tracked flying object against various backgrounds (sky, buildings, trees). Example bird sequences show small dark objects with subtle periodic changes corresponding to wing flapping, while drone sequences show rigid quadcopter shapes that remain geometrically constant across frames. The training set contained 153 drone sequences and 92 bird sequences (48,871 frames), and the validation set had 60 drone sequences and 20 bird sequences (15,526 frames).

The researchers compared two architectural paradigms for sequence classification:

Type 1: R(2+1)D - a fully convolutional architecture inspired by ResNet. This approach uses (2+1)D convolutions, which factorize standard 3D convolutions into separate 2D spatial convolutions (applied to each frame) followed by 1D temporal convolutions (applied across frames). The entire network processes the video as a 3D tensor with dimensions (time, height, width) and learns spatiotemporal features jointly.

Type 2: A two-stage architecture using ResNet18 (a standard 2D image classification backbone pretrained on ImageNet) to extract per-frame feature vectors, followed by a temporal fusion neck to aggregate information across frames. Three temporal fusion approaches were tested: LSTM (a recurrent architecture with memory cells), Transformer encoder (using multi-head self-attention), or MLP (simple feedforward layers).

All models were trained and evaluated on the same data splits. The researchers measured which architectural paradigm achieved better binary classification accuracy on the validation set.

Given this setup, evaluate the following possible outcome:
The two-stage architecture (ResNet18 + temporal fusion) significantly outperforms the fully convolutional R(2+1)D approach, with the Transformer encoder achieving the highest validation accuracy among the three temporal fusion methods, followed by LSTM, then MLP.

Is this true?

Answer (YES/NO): NO